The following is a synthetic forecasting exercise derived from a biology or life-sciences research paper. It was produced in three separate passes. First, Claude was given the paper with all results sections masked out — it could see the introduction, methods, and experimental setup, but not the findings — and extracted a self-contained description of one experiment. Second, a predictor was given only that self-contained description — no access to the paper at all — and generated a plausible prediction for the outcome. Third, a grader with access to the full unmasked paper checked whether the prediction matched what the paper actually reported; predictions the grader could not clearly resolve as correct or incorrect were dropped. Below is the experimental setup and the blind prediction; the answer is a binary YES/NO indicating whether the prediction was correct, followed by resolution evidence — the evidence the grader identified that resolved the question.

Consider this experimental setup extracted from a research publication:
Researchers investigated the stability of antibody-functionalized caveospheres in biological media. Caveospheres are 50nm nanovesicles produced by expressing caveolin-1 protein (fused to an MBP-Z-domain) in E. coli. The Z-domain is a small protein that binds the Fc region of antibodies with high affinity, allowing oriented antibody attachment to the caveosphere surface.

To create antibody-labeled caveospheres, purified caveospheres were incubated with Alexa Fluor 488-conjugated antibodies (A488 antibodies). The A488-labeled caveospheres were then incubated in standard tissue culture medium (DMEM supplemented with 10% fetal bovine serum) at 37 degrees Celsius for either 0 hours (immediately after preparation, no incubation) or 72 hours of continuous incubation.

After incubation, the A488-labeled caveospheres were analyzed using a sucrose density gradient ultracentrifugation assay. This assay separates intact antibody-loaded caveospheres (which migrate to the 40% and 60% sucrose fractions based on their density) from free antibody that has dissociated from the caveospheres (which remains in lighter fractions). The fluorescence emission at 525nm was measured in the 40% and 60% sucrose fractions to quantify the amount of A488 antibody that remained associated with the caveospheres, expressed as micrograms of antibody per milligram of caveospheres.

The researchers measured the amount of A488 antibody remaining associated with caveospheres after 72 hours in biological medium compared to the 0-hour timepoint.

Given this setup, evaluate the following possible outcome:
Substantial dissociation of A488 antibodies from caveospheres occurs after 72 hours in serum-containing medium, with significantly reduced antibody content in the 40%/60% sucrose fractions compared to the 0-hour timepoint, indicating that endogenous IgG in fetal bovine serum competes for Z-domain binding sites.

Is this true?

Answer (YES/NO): NO